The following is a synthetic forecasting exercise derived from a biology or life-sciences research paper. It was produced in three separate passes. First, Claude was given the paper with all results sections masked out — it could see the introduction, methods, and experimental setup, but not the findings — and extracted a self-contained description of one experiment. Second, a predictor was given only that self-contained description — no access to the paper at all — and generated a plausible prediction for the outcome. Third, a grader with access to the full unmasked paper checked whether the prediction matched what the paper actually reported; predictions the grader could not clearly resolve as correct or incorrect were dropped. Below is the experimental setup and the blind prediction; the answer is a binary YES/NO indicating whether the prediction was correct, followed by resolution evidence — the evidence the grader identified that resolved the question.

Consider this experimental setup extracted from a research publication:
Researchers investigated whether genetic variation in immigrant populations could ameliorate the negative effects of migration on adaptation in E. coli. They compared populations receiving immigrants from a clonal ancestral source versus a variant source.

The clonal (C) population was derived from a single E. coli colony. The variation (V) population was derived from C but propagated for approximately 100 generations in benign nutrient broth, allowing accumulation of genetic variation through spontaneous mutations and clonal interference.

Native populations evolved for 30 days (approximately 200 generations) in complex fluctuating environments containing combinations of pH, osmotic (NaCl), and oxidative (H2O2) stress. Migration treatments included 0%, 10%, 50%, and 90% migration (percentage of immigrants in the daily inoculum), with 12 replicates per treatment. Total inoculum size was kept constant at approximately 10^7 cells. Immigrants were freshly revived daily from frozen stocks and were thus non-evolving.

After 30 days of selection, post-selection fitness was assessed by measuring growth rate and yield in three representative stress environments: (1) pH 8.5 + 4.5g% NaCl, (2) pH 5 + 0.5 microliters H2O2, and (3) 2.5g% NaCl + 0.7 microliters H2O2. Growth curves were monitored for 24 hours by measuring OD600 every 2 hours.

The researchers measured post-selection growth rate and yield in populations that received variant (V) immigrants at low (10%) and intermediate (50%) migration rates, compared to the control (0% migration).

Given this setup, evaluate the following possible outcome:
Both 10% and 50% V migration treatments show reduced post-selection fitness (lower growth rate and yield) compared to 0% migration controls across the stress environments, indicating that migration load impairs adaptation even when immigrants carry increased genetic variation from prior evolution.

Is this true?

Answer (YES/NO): NO